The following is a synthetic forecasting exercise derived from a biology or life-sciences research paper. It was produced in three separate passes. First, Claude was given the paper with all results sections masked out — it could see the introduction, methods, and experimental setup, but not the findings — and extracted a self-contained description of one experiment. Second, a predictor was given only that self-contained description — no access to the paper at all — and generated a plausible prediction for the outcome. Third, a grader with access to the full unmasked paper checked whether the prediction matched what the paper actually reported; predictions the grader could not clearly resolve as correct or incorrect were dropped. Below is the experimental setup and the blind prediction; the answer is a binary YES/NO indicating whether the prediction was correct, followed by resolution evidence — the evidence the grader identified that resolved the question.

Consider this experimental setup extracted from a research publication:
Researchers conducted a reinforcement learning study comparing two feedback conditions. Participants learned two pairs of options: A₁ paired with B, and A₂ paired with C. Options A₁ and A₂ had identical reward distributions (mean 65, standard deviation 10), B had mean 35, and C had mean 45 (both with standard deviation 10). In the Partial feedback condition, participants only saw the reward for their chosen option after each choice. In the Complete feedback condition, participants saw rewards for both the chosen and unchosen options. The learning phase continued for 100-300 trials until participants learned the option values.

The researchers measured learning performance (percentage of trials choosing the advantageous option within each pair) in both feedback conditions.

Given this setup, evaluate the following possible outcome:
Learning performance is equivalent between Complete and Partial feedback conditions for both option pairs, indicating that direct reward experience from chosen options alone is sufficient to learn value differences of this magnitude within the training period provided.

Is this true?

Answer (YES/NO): NO